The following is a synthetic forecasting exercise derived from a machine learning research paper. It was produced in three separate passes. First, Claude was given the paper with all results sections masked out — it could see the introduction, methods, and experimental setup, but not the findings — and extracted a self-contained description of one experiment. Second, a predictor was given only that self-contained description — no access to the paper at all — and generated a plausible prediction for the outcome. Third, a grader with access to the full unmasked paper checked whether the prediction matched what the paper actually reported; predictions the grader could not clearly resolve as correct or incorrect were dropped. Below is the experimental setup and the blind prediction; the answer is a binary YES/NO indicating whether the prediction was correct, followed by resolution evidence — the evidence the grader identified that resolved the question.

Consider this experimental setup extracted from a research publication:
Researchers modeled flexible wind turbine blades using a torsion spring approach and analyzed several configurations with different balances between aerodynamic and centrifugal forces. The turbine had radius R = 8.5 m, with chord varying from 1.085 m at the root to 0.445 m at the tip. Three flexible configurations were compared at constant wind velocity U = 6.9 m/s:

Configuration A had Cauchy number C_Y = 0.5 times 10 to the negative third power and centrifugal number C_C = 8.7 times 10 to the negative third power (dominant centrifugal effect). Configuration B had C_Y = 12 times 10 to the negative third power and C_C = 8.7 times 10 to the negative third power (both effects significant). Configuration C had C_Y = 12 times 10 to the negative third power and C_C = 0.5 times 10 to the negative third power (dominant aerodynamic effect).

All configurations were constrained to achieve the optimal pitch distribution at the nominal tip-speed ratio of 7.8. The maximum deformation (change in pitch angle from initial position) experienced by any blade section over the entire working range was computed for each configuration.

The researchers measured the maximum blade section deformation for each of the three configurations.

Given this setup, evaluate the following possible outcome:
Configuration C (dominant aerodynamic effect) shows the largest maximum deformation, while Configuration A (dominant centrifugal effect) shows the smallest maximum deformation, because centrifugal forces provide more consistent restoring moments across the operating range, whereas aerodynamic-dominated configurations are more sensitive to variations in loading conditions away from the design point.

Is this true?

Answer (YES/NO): NO